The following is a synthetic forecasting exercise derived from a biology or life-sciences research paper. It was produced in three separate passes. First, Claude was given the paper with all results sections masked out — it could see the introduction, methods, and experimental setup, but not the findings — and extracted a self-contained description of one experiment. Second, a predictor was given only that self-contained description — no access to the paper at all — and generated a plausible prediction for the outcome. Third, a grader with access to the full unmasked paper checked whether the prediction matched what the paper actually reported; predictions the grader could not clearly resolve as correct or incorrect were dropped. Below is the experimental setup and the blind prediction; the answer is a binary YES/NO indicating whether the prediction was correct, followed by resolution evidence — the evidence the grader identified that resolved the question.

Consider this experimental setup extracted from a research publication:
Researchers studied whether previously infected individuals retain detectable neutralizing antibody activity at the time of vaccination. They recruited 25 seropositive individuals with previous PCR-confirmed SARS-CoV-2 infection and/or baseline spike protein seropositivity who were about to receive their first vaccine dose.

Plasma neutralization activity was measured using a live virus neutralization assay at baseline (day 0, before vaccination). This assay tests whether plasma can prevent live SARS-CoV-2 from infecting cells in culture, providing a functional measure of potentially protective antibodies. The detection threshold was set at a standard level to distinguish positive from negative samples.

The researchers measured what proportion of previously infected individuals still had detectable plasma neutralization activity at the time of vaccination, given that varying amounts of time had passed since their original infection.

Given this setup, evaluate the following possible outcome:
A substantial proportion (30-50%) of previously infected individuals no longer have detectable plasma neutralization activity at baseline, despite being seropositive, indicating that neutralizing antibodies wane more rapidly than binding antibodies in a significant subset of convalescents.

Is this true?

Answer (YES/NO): NO